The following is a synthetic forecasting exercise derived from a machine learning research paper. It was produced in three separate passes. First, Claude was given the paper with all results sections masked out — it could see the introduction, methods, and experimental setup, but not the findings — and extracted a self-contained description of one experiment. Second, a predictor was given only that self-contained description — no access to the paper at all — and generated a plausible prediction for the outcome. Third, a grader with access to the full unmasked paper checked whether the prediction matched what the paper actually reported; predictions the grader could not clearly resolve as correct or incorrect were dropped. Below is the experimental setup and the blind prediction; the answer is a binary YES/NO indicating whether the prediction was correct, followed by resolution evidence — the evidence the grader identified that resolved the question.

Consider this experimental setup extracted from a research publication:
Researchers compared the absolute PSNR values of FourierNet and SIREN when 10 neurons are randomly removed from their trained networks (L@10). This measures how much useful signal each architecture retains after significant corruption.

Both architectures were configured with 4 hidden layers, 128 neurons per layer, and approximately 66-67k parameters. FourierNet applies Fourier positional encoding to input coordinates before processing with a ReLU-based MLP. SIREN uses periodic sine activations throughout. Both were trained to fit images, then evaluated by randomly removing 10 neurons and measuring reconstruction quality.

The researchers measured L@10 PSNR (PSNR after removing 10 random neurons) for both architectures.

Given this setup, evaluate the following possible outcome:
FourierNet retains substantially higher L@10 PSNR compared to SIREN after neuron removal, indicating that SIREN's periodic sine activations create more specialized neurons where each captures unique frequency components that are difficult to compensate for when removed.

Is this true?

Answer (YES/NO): YES